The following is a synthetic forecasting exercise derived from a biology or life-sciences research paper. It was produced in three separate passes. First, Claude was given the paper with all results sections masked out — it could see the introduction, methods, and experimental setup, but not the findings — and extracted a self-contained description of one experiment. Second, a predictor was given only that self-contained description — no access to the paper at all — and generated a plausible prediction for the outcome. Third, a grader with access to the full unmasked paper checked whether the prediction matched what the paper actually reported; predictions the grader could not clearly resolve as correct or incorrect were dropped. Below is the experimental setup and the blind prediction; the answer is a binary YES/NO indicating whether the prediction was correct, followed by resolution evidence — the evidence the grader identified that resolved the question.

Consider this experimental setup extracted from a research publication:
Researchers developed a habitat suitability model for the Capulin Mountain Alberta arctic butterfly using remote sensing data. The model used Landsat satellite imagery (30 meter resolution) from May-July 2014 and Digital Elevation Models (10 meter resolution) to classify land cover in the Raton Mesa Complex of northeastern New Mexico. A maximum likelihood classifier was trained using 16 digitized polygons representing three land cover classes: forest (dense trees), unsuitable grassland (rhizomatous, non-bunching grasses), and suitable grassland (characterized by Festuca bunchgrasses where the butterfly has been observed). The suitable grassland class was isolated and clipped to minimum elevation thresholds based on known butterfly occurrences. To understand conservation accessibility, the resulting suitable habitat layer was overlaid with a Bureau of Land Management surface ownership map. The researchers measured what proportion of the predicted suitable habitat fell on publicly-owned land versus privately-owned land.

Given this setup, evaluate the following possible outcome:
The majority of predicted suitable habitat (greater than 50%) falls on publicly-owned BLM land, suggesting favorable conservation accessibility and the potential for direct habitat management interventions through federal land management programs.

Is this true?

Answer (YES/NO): NO